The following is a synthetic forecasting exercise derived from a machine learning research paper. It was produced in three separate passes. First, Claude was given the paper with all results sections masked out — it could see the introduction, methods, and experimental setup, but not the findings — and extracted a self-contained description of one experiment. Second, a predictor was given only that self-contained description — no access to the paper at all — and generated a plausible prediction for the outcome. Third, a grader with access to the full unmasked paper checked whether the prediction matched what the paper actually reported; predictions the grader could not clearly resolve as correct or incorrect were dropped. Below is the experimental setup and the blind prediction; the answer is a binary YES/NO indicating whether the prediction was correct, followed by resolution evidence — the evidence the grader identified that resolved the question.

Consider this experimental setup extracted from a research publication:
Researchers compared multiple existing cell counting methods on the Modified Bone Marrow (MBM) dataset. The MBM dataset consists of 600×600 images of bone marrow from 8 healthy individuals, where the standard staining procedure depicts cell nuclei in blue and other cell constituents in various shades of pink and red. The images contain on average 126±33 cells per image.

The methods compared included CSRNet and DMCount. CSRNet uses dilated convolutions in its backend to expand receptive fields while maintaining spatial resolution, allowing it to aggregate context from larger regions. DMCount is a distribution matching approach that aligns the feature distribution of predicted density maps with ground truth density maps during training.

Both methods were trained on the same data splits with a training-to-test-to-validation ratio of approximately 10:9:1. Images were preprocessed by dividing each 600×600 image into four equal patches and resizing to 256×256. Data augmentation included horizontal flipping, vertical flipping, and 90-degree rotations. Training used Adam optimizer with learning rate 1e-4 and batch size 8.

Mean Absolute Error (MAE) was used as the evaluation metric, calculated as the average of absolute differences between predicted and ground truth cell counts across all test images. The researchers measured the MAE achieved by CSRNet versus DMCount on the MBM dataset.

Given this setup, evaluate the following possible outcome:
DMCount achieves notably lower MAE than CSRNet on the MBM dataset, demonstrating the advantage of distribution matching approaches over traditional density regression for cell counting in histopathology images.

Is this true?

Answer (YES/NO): NO